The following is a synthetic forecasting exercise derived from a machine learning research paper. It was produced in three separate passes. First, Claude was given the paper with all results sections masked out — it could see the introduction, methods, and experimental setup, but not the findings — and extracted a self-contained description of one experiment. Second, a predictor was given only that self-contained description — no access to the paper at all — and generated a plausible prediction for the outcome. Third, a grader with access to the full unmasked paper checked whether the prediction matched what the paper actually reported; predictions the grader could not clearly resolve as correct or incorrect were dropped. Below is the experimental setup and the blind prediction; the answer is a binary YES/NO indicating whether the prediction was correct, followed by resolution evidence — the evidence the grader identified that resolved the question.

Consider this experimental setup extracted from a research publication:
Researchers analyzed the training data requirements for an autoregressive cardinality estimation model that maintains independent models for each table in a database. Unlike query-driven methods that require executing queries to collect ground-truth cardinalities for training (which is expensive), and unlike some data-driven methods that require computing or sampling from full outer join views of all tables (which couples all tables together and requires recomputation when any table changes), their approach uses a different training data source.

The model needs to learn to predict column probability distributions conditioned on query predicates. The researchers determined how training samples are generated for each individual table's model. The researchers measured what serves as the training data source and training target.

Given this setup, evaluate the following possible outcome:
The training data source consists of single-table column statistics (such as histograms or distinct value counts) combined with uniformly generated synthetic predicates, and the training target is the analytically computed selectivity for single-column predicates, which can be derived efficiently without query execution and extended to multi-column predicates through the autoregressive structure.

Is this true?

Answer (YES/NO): NO